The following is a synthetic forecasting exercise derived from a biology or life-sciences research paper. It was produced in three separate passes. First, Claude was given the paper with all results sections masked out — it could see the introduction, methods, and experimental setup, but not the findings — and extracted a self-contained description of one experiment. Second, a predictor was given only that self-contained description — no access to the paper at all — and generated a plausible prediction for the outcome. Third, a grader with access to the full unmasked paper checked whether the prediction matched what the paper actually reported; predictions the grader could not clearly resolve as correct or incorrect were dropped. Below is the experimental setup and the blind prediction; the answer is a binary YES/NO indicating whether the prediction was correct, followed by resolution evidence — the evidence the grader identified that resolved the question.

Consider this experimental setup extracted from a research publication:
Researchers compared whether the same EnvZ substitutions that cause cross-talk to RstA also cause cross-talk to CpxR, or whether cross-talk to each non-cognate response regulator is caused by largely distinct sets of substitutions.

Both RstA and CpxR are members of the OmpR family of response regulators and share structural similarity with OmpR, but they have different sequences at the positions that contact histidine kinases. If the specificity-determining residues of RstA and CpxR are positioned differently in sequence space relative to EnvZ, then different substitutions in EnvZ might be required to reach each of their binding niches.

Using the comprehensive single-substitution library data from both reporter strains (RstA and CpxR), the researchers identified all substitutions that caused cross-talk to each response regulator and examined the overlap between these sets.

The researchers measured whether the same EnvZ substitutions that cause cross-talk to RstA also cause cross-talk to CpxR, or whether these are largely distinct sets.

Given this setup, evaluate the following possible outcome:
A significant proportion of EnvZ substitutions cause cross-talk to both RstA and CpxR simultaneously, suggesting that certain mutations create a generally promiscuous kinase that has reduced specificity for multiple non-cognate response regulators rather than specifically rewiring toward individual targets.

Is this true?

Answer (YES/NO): NO